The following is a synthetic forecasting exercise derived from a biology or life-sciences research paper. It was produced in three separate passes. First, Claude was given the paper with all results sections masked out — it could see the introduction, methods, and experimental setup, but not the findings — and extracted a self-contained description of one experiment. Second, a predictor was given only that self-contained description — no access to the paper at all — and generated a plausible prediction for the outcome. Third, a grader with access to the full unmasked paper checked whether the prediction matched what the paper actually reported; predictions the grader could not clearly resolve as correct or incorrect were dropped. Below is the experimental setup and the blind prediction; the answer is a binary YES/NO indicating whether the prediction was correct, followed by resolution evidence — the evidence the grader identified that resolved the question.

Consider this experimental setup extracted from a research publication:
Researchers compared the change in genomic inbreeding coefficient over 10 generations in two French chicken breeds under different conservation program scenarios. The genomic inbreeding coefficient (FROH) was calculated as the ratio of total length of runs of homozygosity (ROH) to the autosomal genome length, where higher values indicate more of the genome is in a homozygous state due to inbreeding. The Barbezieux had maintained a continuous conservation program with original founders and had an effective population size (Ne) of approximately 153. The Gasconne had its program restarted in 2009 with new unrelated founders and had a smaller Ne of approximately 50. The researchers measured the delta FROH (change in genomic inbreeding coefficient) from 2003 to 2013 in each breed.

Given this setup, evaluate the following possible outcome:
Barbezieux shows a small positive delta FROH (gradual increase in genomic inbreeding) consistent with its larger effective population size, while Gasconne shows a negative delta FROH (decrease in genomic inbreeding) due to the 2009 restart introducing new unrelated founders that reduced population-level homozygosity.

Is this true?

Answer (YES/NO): NO